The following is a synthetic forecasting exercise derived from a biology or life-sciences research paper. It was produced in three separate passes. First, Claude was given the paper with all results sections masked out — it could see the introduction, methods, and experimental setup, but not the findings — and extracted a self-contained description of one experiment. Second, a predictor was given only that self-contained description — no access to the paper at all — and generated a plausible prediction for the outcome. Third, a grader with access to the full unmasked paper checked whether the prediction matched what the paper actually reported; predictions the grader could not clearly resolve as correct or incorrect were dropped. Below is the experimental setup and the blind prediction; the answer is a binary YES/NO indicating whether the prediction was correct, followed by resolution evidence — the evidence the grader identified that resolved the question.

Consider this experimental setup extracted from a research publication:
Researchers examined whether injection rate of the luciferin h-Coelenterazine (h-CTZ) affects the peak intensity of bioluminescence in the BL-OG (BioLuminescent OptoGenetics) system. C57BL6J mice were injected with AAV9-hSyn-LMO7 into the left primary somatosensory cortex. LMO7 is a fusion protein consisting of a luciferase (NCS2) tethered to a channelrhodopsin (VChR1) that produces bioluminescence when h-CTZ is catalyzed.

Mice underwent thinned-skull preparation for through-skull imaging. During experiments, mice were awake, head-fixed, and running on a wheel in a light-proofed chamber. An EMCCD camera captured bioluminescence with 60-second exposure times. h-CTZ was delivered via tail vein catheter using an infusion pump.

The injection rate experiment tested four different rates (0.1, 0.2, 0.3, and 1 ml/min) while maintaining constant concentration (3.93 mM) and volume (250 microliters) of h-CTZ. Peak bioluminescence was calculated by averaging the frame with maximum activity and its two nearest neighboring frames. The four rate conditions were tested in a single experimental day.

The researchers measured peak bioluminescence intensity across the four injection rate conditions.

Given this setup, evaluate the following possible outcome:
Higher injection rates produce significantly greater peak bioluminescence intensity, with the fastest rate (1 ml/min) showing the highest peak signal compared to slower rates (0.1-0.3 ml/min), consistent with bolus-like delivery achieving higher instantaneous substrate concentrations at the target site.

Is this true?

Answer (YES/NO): NO